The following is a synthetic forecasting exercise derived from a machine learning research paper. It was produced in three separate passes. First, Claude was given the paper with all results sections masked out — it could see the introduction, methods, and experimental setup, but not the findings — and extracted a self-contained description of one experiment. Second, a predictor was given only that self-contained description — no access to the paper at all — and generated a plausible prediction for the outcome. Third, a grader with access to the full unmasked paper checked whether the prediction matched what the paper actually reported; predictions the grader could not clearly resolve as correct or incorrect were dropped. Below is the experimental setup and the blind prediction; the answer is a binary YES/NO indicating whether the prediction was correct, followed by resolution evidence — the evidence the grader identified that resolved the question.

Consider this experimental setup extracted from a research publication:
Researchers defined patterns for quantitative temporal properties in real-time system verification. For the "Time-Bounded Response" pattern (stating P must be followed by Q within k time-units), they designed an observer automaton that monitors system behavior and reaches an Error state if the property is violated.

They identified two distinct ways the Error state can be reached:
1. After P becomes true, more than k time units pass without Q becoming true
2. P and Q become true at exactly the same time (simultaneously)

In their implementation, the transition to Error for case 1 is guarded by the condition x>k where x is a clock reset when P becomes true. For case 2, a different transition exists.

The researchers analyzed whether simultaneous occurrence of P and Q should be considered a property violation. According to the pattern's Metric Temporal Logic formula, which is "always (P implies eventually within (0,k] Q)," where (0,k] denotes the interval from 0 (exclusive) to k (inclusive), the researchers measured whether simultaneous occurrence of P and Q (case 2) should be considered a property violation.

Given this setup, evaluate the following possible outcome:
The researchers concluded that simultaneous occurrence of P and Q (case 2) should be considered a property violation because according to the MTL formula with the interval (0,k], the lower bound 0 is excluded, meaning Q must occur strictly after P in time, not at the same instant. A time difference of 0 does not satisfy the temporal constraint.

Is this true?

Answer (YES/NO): YES